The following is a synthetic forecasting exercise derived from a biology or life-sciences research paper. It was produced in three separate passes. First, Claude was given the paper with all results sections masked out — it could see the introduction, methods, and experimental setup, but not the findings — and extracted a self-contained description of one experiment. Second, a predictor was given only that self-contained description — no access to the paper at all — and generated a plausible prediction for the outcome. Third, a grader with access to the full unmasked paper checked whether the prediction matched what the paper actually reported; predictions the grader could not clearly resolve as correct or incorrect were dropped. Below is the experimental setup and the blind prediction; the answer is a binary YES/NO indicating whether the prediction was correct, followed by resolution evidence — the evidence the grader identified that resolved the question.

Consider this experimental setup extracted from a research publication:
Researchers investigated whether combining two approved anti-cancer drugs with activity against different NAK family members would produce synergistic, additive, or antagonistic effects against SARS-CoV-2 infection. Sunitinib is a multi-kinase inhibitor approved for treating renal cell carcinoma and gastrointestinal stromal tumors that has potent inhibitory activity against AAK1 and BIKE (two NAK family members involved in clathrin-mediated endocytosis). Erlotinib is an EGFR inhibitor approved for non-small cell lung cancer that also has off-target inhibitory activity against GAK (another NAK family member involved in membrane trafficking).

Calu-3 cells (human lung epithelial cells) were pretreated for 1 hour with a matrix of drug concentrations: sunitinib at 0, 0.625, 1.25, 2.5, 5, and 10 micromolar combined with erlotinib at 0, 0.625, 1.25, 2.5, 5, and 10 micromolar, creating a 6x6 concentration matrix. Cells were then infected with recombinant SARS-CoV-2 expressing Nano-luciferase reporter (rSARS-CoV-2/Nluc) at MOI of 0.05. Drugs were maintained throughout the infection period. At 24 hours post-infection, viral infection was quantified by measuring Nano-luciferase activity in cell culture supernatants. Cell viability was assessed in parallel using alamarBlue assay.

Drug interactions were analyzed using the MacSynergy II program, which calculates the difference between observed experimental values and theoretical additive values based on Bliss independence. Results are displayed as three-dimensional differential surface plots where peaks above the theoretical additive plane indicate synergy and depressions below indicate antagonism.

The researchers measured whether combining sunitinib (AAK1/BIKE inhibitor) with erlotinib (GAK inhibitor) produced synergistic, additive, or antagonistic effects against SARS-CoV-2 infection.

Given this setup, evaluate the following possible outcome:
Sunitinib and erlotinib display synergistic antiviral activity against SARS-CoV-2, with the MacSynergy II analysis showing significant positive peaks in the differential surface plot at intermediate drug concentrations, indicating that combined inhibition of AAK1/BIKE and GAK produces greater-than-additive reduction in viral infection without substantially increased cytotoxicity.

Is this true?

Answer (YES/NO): YES